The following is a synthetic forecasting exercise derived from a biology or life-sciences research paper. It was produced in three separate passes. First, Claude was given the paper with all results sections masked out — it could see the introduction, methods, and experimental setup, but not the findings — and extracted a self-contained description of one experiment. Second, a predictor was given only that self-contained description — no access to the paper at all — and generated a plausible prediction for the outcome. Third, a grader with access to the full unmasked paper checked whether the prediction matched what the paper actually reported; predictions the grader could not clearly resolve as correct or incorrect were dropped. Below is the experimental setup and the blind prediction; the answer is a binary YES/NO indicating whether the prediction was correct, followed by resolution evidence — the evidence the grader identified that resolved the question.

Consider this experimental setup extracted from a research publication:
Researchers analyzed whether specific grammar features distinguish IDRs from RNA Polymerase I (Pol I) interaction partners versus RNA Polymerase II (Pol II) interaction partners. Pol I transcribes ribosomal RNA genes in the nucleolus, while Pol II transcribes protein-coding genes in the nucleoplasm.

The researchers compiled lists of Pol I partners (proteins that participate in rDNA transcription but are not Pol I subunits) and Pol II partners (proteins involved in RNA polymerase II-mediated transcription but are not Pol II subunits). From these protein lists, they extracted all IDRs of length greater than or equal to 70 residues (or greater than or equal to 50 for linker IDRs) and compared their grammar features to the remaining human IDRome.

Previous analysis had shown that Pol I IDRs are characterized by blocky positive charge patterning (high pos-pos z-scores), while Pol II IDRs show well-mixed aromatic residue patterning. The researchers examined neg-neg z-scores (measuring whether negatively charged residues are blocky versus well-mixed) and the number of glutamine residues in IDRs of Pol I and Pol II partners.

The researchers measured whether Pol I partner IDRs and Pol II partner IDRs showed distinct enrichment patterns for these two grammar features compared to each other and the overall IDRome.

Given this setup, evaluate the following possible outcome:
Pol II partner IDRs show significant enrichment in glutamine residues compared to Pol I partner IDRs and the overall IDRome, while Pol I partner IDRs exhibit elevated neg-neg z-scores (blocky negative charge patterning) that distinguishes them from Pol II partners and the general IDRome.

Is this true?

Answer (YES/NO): YES